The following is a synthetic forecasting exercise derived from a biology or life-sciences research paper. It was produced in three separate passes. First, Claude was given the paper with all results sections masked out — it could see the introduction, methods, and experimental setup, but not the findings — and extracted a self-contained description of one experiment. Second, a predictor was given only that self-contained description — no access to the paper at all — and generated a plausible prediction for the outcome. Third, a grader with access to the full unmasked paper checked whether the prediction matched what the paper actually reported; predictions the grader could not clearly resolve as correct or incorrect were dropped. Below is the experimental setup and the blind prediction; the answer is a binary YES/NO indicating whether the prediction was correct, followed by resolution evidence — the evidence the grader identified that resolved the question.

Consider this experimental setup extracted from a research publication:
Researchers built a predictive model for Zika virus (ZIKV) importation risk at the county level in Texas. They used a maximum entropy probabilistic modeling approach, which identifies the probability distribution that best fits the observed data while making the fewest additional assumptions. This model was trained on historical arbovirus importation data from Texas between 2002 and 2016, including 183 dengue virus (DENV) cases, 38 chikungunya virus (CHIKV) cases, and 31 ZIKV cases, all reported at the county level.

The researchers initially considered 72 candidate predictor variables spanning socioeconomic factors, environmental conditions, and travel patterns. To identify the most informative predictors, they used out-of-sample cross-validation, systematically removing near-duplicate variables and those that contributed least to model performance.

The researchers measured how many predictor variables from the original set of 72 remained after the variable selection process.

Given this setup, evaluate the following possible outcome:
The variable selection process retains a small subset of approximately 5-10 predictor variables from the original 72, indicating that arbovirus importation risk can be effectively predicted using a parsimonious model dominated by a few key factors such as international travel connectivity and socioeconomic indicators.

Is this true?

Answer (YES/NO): YES